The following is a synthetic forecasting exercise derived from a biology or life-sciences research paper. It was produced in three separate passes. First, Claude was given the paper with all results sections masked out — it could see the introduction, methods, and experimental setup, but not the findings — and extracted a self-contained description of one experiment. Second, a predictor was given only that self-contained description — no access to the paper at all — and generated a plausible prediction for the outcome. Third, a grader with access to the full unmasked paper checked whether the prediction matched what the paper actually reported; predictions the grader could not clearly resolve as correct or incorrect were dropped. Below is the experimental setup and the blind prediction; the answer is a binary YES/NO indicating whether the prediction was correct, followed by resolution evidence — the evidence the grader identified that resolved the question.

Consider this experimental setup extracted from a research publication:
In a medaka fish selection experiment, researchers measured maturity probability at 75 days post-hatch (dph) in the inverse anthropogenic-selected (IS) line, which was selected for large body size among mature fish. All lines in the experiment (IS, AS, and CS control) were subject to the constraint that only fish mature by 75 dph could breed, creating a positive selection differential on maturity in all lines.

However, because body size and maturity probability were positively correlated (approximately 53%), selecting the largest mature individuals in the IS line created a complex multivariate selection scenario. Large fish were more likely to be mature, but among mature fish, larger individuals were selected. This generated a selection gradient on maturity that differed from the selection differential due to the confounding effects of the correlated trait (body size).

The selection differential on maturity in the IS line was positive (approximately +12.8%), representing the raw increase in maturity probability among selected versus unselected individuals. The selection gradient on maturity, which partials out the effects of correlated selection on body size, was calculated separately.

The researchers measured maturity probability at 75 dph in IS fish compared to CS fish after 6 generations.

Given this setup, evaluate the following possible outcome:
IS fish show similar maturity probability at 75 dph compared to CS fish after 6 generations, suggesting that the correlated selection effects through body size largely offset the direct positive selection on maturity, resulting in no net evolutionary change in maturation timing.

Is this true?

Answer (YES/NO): NO